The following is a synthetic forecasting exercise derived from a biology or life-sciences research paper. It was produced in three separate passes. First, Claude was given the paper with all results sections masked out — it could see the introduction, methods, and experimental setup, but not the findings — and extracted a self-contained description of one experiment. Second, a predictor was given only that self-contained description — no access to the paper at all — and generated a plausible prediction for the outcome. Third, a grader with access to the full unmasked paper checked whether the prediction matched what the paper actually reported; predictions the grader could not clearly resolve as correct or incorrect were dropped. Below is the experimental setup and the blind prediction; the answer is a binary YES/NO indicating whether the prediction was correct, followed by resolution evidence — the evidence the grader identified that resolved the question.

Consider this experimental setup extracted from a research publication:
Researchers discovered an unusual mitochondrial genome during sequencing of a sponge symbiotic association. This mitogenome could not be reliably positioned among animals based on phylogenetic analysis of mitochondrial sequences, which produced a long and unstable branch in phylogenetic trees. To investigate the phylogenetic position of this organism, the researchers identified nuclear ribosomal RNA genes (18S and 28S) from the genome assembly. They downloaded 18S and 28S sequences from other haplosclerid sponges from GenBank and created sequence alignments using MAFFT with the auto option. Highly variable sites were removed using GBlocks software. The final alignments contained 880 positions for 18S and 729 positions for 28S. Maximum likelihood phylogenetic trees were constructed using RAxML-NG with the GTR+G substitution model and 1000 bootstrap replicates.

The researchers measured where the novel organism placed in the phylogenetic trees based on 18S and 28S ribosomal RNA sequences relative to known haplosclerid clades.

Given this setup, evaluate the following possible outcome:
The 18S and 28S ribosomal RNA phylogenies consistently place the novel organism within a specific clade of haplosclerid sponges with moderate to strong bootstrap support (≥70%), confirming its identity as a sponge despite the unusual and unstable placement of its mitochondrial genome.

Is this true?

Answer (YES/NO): NO